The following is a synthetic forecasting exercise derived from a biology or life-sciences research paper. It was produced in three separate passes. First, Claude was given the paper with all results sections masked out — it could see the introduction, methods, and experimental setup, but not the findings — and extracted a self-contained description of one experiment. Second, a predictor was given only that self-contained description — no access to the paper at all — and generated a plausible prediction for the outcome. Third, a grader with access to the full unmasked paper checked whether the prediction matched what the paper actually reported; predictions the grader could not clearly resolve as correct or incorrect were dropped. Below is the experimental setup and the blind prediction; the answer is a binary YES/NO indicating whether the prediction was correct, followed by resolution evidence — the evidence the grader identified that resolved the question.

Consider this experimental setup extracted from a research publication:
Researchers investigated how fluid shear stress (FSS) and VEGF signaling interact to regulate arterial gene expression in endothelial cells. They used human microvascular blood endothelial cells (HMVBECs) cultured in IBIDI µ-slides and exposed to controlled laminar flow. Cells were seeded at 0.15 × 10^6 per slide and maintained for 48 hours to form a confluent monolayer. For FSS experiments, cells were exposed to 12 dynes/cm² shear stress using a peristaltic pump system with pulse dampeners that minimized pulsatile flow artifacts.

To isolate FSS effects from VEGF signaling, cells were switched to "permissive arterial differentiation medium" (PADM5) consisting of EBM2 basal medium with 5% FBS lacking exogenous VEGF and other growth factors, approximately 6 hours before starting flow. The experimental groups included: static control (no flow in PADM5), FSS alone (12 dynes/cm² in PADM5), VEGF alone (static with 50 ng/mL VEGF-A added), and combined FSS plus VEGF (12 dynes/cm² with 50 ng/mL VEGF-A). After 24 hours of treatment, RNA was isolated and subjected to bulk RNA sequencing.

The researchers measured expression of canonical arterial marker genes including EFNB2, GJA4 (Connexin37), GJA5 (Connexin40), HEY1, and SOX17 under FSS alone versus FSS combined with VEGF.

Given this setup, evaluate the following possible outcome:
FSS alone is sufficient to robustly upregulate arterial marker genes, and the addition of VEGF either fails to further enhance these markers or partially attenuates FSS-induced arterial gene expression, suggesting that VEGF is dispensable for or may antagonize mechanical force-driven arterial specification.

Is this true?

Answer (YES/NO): YES